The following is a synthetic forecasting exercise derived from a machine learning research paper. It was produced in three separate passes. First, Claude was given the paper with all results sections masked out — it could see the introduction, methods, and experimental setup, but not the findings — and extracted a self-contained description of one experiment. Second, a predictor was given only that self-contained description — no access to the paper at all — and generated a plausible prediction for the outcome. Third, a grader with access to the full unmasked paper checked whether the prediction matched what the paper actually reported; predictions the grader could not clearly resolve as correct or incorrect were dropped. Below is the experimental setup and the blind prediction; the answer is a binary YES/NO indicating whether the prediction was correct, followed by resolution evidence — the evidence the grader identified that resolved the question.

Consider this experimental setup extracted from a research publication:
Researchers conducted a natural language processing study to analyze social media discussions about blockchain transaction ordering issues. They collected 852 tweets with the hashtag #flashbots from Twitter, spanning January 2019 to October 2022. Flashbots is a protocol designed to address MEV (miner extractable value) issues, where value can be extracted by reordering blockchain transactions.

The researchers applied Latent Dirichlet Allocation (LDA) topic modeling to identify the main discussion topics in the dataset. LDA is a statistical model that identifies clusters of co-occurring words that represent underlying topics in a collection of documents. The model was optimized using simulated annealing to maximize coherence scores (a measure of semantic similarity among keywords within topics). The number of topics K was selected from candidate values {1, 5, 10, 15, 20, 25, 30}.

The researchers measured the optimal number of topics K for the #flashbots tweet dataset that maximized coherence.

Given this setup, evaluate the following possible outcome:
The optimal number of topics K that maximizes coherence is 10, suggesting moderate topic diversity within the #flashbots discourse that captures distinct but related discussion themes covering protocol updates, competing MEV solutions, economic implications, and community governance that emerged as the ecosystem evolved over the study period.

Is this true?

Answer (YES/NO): NO